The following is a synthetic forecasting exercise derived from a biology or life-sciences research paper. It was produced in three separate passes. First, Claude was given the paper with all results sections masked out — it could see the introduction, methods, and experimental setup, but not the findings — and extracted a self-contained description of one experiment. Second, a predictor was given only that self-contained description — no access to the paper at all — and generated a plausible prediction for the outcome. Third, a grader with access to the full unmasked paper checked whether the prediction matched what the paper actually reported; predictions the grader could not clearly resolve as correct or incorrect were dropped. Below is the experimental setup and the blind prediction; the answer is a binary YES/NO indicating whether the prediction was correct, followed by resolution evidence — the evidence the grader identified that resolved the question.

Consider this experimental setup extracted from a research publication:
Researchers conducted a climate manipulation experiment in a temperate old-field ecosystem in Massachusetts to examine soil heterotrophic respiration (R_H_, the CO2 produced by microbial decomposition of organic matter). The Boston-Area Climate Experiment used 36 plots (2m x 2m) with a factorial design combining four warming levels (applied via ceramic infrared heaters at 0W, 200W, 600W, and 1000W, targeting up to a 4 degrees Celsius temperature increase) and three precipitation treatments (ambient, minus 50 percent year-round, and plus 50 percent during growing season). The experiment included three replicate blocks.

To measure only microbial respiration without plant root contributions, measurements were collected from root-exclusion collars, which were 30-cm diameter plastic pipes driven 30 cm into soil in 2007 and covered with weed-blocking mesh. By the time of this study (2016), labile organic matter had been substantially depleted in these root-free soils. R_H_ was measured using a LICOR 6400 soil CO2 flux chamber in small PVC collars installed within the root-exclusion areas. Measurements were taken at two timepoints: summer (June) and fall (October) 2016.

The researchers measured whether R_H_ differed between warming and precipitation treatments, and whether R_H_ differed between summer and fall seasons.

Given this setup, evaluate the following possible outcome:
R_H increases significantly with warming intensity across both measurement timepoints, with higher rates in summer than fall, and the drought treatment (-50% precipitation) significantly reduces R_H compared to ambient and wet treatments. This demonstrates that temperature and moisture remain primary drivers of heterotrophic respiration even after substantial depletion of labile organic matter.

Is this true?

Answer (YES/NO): NO